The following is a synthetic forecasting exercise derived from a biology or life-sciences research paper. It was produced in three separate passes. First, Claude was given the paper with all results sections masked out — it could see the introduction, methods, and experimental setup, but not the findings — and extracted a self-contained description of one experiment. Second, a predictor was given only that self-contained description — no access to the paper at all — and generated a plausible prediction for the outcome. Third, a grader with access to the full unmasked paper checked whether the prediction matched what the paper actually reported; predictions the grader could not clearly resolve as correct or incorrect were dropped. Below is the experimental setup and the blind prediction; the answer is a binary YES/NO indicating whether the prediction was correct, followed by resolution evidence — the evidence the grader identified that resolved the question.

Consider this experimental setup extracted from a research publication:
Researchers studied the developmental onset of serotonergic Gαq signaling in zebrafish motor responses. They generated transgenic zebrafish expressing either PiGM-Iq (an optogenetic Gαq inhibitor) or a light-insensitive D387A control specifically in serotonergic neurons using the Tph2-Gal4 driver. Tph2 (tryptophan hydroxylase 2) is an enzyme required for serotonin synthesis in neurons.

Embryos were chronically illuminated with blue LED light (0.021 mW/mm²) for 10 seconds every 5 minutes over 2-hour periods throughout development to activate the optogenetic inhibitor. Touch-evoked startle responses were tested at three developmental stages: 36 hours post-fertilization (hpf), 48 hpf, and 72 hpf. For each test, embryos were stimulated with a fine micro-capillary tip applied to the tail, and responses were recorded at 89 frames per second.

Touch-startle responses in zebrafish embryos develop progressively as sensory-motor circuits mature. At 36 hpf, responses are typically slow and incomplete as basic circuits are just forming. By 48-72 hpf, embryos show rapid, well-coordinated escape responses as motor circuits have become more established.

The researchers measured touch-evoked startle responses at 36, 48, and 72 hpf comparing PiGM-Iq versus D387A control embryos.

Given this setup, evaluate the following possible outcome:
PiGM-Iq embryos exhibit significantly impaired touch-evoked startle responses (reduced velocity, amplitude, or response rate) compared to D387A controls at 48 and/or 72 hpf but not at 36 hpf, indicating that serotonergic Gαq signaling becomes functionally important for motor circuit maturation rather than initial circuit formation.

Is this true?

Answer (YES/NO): NO